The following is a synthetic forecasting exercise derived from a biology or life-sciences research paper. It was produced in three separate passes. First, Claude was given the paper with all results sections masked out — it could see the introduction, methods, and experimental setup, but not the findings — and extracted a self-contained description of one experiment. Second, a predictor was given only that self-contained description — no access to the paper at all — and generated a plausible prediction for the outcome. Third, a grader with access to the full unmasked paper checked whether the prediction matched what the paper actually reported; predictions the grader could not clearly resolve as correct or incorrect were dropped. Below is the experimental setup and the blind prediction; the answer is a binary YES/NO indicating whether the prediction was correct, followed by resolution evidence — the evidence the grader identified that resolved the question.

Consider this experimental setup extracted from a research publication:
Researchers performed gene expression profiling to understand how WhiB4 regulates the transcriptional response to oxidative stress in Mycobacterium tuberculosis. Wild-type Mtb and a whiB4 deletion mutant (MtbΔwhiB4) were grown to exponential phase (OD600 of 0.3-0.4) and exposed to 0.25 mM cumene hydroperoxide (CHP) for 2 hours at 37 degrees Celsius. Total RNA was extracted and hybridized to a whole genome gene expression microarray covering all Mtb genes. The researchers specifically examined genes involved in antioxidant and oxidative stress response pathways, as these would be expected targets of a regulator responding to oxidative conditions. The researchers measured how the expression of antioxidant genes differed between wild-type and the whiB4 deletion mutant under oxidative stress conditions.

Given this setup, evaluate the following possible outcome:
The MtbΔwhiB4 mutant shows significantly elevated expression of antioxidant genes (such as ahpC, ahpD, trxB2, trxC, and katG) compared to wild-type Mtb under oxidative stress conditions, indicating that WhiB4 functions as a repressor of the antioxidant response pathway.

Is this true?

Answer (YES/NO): YES